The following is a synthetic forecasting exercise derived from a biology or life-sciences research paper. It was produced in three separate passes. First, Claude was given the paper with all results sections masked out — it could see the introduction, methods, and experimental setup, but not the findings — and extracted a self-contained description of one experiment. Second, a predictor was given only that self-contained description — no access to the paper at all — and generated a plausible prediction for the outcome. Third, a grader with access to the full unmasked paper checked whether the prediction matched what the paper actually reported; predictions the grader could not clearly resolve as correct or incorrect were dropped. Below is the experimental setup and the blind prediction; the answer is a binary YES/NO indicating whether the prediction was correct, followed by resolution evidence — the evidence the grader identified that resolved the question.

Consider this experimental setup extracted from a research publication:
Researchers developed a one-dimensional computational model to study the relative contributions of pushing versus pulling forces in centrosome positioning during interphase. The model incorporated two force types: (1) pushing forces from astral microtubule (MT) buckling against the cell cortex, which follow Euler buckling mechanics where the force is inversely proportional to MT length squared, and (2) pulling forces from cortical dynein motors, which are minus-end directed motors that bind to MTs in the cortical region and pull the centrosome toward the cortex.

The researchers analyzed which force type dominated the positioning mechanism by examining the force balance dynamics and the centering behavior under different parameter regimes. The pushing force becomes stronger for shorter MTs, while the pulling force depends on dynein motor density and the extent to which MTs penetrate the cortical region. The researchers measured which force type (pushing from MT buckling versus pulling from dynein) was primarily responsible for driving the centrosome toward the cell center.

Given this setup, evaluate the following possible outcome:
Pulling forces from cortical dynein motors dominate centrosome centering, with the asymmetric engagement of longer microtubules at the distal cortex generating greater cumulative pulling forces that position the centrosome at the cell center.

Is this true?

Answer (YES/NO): NO